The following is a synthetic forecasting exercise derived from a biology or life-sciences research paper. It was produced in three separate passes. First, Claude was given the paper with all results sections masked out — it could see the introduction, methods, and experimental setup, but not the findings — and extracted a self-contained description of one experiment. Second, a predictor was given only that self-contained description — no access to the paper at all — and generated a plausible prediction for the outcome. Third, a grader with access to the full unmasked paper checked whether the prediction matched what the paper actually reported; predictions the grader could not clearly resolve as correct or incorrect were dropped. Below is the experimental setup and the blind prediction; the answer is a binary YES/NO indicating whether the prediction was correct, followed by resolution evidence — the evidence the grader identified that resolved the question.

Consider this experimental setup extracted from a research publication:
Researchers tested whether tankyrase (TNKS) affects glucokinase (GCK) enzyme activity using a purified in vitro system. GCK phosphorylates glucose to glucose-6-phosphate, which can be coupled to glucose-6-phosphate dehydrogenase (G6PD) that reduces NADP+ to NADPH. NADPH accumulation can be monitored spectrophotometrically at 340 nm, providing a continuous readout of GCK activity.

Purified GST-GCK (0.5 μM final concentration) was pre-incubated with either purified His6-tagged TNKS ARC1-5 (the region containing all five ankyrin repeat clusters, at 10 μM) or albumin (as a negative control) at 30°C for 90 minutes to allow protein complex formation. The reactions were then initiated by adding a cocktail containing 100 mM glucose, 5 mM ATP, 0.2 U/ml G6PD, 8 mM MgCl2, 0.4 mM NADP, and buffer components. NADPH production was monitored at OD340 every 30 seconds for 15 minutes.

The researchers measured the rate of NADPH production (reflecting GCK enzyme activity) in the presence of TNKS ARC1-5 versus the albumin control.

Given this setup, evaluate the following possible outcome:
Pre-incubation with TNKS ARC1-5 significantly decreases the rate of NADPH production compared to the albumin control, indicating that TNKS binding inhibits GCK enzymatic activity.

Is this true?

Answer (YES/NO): YES